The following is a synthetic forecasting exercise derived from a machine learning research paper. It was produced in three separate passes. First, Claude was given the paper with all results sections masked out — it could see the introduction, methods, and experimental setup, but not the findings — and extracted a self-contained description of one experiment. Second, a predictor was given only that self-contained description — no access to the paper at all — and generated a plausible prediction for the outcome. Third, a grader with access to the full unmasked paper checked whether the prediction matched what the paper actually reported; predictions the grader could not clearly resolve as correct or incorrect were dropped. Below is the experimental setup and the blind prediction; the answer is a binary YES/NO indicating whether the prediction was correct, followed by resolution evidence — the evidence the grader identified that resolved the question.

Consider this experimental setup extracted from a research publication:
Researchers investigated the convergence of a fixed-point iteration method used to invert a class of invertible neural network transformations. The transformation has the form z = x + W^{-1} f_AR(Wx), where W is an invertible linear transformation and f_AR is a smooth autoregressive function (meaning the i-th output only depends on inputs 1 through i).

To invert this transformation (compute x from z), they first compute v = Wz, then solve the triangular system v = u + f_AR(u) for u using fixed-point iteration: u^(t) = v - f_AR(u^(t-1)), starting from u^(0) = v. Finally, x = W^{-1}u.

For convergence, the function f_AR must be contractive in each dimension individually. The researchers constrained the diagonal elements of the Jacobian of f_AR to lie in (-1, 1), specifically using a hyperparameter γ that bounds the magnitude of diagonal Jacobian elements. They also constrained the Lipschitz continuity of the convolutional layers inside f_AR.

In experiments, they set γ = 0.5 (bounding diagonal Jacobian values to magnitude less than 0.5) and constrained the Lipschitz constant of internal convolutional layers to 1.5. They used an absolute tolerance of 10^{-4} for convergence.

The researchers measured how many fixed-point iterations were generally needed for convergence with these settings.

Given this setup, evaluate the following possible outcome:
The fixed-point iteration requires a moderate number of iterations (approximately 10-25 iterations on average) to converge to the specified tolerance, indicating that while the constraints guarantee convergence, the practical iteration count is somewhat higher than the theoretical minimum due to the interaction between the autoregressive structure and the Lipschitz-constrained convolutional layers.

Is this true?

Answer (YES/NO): NO